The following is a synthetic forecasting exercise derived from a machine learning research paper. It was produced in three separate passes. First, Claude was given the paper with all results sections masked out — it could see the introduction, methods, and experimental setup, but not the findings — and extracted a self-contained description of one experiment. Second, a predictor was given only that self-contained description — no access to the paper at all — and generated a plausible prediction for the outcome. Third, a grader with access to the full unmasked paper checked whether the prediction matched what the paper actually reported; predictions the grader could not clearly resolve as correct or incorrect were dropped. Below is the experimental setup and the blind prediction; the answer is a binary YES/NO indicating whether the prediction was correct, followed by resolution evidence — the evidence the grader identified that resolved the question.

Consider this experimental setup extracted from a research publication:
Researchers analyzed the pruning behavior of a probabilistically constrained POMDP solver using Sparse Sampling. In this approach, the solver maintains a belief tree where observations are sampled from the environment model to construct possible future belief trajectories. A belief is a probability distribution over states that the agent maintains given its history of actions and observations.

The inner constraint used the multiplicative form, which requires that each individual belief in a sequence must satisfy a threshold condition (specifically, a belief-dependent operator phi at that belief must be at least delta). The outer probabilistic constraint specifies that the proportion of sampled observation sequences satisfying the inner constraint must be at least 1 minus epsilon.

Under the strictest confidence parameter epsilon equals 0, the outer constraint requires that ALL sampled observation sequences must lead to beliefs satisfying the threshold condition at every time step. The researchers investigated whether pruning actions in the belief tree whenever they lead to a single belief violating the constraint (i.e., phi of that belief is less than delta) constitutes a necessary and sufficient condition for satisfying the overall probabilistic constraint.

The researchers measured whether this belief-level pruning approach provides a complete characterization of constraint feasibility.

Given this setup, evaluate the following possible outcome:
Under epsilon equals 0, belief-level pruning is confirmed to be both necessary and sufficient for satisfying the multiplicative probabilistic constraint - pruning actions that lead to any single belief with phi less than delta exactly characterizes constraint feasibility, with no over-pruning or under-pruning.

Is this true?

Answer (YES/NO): YES